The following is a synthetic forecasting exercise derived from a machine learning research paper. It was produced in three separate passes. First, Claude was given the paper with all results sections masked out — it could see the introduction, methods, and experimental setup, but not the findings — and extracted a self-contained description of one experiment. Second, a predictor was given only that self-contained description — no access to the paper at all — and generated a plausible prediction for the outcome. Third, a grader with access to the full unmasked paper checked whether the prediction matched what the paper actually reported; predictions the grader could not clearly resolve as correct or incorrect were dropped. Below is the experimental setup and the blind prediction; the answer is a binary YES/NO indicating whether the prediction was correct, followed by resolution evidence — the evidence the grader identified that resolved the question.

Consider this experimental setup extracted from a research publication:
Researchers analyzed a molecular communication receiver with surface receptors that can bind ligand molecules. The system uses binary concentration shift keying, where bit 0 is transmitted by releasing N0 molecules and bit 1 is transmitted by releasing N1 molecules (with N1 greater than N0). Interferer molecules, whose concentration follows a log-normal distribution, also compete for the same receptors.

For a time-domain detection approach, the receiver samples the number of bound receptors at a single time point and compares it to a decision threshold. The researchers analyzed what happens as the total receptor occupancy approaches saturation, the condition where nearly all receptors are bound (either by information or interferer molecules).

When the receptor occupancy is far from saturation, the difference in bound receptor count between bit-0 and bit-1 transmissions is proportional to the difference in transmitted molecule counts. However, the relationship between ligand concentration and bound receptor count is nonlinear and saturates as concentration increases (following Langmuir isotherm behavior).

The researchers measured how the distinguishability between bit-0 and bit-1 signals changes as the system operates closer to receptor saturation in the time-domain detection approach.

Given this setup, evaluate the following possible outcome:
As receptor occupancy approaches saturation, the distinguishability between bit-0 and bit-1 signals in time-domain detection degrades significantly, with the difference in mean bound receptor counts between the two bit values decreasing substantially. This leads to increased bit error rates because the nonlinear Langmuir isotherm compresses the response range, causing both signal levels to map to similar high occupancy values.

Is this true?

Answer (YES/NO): YES